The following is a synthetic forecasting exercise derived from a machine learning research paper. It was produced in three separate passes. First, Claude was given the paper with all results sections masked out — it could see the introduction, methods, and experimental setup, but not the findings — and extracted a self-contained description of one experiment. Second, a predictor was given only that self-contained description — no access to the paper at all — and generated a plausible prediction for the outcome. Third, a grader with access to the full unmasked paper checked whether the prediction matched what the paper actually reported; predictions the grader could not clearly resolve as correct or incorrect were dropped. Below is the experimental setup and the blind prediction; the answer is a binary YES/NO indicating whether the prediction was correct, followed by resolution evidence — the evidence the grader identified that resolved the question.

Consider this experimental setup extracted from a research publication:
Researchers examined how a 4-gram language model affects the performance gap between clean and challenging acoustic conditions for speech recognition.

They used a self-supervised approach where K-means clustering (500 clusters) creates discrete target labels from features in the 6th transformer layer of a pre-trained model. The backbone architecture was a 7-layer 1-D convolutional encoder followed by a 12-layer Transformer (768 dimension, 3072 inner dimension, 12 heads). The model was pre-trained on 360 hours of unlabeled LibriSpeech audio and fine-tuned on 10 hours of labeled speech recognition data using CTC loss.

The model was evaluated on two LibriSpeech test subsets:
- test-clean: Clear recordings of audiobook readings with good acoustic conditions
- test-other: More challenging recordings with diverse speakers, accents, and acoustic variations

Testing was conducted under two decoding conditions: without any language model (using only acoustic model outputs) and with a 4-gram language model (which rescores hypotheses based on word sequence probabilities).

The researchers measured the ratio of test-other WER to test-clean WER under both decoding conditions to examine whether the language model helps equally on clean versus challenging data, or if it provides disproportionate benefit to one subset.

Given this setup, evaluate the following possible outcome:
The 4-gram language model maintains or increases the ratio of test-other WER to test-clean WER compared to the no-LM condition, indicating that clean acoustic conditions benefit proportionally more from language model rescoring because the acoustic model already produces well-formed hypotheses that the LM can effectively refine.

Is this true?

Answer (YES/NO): YES